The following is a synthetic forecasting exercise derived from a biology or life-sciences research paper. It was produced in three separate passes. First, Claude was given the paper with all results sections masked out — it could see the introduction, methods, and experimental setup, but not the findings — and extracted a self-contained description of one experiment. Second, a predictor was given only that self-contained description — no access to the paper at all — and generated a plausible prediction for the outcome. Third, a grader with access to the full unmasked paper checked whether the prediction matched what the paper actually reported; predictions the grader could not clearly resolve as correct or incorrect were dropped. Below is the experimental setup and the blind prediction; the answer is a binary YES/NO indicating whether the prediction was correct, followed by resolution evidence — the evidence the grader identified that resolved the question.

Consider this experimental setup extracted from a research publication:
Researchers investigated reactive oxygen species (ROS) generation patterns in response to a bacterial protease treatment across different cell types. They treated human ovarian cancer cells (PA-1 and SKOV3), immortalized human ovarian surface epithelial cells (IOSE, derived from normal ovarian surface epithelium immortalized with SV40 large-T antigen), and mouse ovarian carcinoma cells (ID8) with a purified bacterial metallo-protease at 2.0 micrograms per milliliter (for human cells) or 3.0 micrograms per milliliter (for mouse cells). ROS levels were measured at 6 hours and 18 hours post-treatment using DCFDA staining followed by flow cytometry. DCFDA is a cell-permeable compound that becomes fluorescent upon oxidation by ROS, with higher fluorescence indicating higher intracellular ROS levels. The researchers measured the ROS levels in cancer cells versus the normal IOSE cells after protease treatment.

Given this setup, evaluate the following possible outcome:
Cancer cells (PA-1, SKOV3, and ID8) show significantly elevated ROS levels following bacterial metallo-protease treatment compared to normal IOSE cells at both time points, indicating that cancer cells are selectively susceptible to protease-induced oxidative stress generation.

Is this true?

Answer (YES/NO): YES